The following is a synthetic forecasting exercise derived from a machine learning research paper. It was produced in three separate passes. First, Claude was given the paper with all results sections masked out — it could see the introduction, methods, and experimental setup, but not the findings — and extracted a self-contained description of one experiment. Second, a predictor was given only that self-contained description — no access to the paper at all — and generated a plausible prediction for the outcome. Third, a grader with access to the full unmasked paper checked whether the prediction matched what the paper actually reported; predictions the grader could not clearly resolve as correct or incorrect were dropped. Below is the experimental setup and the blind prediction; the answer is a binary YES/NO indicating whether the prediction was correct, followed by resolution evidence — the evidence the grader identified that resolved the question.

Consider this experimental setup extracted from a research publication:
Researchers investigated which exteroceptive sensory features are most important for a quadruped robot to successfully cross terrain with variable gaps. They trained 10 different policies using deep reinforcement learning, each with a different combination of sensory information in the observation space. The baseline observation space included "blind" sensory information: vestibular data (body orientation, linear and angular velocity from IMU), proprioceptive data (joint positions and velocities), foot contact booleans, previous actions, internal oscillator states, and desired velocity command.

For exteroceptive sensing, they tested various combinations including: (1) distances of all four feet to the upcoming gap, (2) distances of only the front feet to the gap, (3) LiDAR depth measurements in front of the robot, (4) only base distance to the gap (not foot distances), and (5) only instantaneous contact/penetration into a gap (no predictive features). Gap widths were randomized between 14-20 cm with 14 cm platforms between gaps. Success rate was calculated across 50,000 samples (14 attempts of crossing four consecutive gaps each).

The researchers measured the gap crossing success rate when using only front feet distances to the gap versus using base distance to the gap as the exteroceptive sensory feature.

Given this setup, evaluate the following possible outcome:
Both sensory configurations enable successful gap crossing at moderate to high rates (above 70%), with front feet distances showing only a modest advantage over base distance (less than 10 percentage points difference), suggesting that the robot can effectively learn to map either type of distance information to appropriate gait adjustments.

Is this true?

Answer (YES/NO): NO